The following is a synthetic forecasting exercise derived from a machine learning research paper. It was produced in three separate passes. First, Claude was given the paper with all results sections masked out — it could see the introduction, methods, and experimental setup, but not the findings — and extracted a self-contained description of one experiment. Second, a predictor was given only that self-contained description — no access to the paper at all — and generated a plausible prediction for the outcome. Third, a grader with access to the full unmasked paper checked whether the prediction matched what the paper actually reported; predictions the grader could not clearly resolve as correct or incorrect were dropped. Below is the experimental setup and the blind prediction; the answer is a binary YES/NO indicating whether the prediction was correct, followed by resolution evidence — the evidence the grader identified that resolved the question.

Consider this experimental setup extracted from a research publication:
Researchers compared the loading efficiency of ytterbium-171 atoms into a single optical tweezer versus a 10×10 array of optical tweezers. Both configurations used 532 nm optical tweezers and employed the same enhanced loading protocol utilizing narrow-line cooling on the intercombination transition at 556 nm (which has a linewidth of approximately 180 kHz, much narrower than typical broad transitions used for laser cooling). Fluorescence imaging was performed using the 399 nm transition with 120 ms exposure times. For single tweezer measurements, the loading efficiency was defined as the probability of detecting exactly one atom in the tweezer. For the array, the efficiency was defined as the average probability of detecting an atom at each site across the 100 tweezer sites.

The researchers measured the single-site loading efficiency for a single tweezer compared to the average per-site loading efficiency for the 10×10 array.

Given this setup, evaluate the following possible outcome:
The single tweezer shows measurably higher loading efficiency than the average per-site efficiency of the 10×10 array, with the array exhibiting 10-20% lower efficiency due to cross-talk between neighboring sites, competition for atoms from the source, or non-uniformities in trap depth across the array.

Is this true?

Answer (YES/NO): NO